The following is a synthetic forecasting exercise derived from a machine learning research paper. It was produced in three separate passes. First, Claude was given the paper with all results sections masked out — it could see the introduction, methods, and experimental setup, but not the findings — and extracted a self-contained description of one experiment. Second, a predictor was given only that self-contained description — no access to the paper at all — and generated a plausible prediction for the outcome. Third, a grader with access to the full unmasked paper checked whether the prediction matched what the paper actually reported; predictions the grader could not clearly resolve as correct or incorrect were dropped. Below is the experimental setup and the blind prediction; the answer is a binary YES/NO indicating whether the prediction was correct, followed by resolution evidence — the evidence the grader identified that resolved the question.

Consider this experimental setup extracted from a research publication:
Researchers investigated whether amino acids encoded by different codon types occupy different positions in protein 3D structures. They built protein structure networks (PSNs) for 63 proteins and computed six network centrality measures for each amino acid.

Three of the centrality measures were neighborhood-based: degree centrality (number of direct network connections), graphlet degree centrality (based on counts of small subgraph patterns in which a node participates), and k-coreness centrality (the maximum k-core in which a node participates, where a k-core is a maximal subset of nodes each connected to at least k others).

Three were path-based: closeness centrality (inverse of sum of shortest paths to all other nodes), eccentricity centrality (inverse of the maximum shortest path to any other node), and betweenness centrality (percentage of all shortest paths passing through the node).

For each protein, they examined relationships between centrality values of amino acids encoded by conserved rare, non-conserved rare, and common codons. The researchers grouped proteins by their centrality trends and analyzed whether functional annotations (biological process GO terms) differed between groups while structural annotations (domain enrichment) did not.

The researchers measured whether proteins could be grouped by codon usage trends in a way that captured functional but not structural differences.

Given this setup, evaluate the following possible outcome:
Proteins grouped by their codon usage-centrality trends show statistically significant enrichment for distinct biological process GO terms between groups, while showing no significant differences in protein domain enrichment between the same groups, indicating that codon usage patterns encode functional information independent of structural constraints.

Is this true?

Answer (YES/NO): YES